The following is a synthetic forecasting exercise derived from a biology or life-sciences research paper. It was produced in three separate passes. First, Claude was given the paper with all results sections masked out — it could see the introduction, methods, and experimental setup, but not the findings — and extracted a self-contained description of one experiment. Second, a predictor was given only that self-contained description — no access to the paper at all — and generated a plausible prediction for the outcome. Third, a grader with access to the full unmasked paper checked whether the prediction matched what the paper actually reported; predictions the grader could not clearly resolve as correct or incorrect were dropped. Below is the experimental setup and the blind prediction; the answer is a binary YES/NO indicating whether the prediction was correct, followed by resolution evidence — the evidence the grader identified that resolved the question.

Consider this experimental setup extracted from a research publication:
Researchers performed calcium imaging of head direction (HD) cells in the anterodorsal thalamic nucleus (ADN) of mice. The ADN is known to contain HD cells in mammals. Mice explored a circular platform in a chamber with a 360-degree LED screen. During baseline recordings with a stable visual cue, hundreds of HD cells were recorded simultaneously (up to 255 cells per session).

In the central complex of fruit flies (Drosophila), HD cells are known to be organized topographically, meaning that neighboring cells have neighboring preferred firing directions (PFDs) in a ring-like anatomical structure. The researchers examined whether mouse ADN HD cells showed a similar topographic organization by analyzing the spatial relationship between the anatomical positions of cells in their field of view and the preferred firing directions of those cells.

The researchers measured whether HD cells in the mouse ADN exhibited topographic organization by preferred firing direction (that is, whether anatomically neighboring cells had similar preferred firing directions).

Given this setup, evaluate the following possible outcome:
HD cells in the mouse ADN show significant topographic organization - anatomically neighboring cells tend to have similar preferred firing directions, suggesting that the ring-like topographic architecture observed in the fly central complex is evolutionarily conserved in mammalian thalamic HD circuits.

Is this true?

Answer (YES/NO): NO